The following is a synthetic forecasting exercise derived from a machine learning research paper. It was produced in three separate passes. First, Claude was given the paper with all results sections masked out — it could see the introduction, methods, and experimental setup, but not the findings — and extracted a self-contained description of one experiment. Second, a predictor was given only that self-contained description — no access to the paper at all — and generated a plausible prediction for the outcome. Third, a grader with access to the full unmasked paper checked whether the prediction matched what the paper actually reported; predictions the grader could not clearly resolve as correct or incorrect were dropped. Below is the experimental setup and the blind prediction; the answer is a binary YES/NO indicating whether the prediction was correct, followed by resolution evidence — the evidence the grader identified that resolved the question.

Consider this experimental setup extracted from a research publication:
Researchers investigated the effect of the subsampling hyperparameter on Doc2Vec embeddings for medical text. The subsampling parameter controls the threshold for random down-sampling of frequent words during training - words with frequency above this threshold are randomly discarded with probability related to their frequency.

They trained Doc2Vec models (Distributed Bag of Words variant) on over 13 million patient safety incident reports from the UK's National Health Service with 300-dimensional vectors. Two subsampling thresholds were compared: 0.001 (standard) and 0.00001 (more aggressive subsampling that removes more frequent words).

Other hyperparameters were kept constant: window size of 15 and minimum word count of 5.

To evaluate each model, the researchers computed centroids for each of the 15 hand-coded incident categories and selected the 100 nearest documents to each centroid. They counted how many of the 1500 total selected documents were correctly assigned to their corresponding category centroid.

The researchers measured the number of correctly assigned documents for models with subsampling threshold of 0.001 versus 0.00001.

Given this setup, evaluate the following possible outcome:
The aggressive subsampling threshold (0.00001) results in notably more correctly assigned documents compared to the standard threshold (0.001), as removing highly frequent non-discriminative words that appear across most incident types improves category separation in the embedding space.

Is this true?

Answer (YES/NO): NO